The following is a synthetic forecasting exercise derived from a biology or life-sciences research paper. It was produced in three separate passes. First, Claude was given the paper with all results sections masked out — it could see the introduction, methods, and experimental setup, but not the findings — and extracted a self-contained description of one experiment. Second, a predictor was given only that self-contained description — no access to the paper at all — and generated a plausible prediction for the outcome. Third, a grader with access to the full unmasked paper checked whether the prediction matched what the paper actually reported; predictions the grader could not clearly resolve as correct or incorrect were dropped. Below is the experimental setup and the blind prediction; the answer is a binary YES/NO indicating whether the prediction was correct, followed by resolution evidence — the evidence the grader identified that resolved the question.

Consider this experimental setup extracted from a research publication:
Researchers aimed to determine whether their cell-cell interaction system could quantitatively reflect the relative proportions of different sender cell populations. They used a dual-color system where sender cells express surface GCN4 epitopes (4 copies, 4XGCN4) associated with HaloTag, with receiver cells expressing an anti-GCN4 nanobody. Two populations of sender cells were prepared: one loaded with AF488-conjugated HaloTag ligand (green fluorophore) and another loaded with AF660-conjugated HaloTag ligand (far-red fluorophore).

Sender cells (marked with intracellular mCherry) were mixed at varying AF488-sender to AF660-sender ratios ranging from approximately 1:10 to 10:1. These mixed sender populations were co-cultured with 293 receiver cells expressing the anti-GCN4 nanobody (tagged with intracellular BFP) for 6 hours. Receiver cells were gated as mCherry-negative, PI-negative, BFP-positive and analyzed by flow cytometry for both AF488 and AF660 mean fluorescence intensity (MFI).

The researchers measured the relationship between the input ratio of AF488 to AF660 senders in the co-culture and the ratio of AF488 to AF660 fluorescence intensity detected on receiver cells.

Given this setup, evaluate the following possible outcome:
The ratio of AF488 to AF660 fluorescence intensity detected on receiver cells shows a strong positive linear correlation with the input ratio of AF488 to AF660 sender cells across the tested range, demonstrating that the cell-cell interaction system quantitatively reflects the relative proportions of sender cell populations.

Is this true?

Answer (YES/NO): YES